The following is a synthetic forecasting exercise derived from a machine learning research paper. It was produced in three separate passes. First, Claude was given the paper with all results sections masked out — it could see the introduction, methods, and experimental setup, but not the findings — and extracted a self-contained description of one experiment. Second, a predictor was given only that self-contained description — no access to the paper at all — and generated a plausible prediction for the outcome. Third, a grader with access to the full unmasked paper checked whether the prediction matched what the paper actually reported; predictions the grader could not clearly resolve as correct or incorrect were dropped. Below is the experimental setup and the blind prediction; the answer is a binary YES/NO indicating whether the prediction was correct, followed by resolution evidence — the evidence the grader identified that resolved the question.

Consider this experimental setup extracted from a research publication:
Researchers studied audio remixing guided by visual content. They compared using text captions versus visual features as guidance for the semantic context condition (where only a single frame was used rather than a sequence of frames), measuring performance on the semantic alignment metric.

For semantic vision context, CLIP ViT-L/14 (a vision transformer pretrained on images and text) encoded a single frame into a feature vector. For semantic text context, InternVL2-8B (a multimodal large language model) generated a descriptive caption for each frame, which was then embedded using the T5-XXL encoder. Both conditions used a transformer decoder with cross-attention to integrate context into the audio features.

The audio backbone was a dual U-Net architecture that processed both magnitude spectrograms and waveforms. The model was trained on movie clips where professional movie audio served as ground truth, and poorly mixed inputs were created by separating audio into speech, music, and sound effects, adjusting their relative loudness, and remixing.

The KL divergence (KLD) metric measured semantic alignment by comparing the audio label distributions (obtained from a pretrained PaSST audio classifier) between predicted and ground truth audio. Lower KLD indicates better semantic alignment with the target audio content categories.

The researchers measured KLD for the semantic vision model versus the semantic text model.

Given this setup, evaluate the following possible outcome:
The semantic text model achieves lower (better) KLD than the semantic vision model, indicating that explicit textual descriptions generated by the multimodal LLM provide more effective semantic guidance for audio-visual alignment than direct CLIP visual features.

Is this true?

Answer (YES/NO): NO